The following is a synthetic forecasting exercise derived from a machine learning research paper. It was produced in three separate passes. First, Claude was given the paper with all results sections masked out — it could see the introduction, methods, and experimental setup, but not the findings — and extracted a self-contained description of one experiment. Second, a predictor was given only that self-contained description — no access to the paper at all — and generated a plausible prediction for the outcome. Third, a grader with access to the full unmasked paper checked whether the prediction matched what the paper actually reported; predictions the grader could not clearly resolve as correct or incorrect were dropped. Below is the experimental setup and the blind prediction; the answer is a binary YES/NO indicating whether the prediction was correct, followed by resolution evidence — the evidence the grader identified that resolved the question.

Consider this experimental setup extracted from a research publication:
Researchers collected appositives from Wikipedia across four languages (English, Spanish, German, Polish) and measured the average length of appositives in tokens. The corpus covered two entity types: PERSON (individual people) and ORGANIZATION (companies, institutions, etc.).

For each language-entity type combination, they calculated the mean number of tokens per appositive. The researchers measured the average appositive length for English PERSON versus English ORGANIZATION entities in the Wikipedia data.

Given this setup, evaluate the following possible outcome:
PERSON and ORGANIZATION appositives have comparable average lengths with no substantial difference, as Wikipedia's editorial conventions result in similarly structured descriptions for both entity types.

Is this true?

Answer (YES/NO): NO